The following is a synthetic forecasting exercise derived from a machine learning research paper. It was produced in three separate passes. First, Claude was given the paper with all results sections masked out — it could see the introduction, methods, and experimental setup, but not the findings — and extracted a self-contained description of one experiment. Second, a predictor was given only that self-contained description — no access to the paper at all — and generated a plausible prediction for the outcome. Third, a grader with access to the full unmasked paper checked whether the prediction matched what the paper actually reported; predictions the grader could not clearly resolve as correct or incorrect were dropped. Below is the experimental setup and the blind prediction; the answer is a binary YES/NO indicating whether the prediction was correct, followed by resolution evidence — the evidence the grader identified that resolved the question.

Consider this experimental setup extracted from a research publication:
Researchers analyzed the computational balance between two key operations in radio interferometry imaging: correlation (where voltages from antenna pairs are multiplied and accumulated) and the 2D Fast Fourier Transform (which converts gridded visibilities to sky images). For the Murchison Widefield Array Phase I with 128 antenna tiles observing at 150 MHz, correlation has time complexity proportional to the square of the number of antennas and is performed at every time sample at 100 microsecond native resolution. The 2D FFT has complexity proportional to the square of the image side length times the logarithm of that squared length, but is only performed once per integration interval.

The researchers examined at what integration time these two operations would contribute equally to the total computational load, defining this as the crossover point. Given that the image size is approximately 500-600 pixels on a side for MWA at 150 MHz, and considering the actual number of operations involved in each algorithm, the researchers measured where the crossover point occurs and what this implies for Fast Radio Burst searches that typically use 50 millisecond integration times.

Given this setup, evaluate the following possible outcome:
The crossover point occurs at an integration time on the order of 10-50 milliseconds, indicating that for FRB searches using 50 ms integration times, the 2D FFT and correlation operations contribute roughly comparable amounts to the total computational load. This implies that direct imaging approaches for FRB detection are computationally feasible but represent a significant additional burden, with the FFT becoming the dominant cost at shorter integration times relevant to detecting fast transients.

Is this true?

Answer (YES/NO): YES